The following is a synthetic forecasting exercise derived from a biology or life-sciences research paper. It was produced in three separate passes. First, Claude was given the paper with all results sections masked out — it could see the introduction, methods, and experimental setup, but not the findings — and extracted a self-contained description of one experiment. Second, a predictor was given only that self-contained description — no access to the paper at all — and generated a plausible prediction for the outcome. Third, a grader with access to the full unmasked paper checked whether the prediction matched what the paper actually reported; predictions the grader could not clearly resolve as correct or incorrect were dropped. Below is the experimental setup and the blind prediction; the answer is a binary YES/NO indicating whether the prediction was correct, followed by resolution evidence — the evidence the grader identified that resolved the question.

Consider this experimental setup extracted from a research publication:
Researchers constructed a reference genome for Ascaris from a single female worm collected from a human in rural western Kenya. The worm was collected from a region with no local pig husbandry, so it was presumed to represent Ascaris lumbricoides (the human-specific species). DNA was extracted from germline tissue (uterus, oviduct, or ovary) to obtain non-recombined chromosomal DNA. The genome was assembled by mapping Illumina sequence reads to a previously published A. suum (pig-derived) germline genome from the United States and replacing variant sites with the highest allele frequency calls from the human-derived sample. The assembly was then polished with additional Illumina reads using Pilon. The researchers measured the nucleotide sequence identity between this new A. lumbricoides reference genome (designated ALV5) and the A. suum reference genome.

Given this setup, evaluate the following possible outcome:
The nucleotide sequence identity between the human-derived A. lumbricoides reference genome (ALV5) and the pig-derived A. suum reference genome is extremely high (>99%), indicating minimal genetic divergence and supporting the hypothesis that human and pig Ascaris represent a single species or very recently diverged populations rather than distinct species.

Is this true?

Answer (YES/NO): YES